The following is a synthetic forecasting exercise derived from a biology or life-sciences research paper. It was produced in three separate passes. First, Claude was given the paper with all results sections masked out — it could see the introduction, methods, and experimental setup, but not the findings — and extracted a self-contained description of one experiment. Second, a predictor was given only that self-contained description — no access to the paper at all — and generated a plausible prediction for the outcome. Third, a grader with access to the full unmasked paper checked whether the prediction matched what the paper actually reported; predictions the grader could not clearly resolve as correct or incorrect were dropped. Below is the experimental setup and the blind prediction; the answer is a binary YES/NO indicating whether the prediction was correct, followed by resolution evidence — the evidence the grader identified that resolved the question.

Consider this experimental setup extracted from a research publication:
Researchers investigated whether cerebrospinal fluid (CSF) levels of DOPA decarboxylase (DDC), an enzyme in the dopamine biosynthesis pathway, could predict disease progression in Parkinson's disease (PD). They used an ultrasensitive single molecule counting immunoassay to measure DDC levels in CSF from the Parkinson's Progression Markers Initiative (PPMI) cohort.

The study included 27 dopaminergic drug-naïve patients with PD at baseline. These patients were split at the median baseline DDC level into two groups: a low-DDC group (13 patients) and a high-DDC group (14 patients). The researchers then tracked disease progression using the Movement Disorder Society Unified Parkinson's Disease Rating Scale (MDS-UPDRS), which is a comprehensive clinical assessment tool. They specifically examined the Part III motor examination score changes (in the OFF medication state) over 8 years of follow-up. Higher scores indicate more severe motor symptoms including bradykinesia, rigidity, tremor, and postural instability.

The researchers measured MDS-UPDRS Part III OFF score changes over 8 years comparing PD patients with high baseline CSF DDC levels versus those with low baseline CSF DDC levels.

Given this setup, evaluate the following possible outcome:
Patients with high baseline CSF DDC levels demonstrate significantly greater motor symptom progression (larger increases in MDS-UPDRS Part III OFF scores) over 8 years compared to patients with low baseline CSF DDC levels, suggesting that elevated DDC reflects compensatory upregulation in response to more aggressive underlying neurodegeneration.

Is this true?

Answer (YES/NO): YES